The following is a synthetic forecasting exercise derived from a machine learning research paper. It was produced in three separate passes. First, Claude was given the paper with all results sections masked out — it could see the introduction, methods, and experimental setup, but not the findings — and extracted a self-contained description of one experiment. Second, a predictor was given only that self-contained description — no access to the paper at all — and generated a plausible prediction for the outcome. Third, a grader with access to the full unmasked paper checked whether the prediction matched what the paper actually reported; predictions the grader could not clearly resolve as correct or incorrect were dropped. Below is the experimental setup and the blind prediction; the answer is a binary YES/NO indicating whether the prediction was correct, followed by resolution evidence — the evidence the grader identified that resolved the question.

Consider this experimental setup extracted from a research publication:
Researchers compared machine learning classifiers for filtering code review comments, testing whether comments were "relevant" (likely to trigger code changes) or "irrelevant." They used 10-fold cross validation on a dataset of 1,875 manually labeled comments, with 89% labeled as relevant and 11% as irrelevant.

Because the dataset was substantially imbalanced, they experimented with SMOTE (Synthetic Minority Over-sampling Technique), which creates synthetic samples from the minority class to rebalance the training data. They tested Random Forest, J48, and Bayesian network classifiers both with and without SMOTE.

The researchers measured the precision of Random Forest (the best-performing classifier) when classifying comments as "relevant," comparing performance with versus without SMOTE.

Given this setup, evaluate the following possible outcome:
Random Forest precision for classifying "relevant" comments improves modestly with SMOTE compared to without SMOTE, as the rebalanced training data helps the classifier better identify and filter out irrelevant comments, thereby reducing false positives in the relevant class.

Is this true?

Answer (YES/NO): YES